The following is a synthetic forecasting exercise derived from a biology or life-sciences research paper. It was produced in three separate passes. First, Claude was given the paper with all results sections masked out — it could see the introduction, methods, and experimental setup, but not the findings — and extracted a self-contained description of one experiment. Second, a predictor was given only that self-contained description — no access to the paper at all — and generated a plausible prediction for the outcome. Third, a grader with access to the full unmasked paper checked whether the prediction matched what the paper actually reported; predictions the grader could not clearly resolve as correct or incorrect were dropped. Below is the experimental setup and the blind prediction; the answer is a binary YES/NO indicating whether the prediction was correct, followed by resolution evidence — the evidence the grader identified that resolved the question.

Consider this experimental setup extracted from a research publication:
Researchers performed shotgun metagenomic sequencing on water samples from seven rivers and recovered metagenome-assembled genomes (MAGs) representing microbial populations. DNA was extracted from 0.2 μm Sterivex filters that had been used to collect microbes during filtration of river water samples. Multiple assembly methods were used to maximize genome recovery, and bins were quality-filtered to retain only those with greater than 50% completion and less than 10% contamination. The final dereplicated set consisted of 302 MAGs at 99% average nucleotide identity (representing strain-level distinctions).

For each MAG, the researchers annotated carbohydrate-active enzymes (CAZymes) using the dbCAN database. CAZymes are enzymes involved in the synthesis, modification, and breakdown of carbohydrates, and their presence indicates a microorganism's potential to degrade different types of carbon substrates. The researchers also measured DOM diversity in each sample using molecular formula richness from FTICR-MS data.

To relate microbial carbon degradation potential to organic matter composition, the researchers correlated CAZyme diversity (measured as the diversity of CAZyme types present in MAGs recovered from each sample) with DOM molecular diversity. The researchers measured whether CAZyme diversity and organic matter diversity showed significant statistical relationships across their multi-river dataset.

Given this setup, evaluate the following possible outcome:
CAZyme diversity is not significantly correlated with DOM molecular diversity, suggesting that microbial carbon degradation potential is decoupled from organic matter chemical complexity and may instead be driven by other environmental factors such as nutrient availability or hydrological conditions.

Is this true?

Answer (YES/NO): NO